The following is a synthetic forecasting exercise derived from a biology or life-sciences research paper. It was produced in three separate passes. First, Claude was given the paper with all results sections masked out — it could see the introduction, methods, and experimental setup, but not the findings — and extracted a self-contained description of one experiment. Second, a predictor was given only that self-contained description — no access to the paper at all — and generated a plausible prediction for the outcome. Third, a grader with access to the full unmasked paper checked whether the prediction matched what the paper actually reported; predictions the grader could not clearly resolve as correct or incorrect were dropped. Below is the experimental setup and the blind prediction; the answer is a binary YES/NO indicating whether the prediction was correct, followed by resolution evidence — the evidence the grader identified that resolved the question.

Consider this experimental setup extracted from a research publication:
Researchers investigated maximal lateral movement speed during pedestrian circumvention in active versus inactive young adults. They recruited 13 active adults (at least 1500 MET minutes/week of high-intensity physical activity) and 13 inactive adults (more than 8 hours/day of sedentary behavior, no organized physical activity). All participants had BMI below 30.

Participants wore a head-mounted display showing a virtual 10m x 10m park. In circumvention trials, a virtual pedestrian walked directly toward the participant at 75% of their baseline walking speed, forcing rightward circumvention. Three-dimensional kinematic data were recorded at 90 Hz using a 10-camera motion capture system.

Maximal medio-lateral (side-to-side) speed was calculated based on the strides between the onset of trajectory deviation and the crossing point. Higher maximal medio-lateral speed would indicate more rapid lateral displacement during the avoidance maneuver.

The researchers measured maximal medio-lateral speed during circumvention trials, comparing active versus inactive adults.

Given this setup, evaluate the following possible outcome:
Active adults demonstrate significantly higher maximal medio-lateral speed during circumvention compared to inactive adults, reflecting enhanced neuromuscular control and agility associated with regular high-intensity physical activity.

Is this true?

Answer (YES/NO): YES